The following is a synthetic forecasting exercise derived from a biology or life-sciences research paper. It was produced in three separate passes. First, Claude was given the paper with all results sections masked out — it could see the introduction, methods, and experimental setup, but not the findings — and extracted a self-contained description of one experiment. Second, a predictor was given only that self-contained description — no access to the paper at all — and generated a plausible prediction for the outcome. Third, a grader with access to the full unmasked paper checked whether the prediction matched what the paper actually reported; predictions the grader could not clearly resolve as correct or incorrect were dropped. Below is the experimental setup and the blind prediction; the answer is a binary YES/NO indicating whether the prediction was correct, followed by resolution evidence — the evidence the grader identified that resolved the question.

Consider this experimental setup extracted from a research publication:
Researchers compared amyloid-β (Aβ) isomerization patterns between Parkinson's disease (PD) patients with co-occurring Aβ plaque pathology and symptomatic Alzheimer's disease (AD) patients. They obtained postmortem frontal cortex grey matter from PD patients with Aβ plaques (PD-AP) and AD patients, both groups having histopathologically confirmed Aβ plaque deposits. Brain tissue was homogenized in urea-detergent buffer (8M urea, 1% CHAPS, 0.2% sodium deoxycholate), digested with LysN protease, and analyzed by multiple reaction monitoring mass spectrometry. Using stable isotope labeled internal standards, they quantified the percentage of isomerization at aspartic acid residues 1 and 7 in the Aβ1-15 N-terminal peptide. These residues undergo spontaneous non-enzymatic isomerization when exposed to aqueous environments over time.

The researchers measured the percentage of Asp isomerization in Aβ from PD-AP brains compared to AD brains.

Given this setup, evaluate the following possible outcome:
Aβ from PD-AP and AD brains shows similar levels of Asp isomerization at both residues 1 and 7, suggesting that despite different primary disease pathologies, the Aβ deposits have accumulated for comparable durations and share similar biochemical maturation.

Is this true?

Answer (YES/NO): NO